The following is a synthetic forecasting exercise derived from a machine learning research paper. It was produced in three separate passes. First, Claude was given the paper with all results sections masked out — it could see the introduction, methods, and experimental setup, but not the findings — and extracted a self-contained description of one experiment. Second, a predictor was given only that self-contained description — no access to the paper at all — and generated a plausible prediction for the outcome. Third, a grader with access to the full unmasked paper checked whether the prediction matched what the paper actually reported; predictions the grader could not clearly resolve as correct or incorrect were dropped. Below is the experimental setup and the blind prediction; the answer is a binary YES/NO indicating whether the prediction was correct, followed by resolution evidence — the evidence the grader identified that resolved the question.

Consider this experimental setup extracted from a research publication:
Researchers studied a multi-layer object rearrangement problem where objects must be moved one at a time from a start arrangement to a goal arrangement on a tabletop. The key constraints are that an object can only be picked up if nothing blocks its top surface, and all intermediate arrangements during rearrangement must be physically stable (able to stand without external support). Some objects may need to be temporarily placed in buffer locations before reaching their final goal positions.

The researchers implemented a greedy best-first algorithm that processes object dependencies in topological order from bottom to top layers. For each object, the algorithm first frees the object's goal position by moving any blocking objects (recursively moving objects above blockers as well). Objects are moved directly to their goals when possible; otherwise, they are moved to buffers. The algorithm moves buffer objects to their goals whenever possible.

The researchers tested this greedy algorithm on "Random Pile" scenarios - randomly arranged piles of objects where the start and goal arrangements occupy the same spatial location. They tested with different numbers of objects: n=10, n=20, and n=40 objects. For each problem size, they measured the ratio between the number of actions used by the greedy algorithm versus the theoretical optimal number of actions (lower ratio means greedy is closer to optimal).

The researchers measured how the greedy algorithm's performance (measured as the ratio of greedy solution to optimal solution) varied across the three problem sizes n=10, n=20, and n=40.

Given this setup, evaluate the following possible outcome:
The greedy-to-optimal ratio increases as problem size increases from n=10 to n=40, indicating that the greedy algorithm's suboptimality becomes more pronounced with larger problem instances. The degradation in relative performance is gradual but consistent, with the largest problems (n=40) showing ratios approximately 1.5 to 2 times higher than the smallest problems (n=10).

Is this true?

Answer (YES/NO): NO